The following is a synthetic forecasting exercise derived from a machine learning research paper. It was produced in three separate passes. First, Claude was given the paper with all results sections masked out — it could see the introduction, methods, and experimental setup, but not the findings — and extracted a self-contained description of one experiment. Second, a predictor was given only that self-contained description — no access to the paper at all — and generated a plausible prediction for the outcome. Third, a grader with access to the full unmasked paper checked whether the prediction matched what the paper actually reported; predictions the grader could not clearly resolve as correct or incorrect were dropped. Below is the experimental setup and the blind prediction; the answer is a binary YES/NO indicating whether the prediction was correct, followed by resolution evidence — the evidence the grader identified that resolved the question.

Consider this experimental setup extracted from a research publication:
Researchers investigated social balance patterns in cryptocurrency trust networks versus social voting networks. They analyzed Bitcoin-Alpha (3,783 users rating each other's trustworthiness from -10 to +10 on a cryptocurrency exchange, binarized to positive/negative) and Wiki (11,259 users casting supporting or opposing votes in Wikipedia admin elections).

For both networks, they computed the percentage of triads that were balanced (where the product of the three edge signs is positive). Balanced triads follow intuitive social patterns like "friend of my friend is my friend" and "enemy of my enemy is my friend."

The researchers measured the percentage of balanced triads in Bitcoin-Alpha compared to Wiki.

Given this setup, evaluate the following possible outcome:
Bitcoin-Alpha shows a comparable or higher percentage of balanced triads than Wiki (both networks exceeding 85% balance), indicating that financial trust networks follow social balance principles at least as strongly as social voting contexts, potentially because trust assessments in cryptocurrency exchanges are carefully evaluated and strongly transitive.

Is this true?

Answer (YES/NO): NO